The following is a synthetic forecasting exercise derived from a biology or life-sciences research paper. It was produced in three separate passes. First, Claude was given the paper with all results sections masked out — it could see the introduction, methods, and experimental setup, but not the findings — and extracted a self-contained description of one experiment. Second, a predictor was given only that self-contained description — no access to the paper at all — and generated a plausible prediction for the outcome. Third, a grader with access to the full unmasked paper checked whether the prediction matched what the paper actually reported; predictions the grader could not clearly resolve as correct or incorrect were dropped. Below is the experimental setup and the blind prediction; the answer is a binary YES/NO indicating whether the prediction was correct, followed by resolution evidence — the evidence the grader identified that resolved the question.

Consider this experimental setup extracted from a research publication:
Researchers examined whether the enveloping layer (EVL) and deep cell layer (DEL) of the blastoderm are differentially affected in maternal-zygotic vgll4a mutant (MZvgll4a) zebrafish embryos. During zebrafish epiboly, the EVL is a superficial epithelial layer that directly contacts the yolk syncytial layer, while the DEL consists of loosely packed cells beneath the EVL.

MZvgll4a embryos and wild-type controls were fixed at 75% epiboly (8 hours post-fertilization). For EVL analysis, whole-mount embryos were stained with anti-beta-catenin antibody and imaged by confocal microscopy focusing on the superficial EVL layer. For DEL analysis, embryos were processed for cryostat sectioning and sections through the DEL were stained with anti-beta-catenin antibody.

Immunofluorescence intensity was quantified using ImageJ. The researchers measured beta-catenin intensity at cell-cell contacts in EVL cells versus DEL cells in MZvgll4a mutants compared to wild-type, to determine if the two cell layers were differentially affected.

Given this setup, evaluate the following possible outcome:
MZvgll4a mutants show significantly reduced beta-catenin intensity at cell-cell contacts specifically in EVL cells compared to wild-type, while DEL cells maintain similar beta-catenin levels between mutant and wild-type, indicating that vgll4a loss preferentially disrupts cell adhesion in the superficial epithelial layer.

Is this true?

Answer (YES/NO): NO